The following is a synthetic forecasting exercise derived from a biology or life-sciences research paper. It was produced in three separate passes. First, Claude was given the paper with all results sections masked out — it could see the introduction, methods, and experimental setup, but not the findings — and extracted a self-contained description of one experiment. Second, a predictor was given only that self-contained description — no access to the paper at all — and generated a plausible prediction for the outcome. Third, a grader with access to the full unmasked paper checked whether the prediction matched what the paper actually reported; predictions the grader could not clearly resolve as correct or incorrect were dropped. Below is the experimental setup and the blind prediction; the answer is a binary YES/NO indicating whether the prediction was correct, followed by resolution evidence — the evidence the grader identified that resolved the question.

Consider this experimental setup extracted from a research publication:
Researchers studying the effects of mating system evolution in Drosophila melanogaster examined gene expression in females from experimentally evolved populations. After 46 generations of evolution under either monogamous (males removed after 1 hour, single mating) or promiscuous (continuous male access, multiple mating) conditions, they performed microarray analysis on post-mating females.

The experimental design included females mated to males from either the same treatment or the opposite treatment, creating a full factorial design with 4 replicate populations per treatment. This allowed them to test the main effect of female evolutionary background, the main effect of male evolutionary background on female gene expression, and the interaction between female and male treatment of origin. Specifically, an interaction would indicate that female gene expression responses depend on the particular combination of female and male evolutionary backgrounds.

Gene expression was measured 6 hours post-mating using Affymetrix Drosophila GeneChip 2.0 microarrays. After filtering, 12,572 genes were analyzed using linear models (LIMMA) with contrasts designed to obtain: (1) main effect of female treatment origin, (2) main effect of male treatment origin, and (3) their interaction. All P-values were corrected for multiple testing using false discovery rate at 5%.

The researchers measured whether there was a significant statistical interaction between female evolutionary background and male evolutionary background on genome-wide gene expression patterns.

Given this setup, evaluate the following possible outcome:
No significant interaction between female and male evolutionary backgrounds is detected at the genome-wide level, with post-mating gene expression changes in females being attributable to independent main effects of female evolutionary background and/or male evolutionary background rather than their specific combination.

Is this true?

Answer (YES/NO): YES